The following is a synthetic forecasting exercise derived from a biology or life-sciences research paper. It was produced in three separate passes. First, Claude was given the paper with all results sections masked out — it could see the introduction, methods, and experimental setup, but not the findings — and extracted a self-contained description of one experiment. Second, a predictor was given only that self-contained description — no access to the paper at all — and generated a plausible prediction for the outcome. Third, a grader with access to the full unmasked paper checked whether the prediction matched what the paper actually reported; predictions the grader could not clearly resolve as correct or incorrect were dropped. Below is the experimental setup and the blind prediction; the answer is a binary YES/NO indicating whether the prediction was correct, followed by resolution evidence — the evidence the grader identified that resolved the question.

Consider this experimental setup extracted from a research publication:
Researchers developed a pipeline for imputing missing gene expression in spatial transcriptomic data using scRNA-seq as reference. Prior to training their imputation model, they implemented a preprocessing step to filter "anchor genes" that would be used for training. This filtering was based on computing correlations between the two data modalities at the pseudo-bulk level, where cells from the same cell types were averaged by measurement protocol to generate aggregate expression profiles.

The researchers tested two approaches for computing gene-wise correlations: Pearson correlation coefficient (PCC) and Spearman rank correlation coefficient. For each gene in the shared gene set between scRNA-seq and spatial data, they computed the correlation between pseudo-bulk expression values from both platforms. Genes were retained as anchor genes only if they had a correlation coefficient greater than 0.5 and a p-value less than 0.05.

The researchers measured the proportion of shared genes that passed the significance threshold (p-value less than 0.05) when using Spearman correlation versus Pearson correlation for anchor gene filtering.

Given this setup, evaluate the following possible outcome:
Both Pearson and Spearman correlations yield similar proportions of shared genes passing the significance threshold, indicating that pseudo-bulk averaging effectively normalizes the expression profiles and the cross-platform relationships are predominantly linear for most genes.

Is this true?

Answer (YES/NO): NO